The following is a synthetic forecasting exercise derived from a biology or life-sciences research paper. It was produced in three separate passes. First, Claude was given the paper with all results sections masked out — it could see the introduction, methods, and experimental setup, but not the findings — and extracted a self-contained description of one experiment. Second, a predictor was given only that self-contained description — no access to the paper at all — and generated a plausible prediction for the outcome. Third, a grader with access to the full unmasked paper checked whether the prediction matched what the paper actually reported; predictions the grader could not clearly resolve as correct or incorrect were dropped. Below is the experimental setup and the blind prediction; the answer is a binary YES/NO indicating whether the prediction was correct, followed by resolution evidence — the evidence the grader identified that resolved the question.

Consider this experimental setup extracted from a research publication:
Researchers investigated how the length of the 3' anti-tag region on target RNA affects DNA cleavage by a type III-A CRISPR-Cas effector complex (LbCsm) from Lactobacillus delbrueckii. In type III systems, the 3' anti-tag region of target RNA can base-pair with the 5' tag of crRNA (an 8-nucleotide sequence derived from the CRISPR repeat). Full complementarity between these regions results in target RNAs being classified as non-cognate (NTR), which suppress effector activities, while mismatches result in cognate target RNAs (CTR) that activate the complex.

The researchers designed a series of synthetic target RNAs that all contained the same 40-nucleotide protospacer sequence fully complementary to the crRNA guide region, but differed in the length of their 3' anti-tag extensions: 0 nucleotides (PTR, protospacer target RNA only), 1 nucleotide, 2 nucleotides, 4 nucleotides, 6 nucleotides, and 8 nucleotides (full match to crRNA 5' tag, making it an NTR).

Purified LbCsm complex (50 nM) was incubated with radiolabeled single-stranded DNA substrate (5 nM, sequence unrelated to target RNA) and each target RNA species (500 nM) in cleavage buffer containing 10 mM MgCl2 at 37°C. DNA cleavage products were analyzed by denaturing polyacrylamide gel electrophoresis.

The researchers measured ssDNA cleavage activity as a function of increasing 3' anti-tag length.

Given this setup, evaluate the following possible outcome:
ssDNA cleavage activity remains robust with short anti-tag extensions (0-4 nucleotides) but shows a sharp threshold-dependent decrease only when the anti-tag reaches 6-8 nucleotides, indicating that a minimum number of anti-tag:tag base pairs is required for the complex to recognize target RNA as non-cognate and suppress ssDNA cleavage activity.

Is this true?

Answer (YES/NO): NO